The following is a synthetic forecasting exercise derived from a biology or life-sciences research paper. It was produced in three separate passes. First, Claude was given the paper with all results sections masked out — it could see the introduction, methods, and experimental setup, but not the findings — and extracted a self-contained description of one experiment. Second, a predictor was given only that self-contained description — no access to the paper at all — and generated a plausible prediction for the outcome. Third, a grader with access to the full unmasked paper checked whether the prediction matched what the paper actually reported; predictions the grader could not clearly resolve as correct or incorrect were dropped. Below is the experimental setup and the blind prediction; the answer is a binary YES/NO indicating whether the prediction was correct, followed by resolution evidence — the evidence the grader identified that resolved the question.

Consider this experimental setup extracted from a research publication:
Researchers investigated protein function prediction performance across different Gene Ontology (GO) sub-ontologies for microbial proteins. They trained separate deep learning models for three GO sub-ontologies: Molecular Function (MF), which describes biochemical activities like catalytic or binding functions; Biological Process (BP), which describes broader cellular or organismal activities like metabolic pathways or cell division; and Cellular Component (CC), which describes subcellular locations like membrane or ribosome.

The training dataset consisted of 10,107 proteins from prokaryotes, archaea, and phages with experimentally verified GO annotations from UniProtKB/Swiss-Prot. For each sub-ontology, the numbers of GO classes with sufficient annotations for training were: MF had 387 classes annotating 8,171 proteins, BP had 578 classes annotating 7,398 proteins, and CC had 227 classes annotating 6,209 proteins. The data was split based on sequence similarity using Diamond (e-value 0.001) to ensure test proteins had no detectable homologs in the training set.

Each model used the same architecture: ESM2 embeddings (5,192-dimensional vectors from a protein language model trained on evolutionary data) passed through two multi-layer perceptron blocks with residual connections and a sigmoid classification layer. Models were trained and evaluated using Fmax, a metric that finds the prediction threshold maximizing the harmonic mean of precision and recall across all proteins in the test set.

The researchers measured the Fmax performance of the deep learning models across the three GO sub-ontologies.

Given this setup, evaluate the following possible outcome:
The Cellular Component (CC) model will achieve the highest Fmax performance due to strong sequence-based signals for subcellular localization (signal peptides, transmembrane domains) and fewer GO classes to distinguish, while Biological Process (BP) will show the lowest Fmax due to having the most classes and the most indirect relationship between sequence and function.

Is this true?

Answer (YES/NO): YES